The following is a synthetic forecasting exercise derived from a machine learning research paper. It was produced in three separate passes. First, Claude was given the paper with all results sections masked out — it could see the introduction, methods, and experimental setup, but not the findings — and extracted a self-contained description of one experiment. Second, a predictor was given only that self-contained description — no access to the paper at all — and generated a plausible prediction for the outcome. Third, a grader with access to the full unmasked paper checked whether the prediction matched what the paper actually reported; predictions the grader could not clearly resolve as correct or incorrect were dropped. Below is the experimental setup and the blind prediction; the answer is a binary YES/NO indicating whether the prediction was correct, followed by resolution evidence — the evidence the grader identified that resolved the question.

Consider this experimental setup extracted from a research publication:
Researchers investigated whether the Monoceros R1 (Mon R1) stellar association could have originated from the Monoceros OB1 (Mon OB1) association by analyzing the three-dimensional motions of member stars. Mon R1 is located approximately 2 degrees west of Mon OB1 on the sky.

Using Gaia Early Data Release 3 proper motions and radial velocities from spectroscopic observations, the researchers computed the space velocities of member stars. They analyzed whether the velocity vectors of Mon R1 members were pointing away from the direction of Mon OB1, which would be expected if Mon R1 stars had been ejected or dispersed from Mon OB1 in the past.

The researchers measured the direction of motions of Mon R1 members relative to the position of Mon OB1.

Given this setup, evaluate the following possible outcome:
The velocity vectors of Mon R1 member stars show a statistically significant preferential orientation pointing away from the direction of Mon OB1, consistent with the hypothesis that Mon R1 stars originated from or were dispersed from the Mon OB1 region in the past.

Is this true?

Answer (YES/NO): NO